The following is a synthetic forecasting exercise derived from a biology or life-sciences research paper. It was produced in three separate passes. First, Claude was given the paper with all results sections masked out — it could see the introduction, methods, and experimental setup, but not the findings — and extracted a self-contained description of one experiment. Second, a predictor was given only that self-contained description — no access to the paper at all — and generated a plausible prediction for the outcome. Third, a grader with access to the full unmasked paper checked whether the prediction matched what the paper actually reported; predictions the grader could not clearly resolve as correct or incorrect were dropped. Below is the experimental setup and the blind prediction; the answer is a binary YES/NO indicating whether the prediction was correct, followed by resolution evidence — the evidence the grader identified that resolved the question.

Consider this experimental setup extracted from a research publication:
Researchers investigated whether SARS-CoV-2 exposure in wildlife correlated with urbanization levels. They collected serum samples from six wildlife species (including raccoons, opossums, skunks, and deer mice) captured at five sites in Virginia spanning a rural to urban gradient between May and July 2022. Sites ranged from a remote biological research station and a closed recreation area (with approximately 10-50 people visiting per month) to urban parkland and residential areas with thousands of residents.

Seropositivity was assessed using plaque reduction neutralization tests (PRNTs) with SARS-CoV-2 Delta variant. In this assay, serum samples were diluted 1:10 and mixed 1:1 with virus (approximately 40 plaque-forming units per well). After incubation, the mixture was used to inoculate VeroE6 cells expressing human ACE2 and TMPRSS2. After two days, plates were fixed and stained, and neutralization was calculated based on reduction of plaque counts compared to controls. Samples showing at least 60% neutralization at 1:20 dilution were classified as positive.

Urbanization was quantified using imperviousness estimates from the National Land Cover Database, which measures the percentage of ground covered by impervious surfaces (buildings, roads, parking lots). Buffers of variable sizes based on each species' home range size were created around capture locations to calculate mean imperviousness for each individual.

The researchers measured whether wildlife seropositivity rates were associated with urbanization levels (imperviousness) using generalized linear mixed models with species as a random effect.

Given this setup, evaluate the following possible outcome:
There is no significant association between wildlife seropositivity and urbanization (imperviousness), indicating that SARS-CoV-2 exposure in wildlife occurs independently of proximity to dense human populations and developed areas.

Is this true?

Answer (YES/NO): NO